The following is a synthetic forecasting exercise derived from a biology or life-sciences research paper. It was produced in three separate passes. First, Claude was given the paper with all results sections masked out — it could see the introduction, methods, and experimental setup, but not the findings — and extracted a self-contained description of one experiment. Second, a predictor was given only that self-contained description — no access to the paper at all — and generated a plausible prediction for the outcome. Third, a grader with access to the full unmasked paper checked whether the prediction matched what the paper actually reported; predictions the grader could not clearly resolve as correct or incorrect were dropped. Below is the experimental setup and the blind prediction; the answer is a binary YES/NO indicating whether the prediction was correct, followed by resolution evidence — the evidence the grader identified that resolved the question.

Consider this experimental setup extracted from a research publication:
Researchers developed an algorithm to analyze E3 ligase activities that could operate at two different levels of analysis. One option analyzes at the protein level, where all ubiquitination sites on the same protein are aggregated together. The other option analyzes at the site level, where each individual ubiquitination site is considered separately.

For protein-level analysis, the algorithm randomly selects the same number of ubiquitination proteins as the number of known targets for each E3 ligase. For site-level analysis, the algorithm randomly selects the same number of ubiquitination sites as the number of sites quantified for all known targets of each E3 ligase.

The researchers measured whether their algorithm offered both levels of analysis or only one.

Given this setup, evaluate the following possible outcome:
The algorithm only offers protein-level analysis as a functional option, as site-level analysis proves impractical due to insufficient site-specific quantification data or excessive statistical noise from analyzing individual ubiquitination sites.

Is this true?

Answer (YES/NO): NO